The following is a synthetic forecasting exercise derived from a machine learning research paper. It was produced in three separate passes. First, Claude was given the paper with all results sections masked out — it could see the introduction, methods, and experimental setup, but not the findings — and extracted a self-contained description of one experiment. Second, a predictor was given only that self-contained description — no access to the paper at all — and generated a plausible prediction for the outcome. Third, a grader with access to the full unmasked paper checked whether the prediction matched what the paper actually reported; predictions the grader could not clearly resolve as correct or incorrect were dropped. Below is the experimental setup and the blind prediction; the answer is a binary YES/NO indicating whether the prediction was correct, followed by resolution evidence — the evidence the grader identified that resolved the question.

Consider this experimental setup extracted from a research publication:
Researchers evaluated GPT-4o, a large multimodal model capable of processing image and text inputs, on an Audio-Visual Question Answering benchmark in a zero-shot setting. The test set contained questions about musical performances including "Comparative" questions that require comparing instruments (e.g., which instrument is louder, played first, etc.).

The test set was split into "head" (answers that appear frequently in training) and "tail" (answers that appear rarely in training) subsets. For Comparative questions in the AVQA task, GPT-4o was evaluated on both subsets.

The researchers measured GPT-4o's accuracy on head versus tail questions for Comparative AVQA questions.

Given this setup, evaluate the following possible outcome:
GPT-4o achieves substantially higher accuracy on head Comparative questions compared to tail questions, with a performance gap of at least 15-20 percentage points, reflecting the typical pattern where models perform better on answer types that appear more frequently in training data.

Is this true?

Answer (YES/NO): NO